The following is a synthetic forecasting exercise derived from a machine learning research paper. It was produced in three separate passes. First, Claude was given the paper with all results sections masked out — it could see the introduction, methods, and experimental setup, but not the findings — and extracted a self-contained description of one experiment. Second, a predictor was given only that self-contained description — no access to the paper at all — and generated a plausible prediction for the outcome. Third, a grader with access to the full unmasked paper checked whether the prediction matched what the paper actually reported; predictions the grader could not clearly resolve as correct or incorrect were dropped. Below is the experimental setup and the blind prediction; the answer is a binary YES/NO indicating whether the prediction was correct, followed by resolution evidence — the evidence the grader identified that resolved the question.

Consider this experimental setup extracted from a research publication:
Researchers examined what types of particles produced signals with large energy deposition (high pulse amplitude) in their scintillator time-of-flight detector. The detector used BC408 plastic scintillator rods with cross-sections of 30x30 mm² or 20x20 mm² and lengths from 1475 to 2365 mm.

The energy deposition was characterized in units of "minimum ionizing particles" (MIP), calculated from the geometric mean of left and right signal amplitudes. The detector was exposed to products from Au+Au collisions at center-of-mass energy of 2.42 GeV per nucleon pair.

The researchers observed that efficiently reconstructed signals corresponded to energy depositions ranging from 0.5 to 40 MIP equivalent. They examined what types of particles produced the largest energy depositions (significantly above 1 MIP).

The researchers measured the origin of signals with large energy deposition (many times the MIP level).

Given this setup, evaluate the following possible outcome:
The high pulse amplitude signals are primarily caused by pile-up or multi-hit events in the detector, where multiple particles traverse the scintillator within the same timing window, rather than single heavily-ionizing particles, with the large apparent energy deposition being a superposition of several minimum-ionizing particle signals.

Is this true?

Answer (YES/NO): NO